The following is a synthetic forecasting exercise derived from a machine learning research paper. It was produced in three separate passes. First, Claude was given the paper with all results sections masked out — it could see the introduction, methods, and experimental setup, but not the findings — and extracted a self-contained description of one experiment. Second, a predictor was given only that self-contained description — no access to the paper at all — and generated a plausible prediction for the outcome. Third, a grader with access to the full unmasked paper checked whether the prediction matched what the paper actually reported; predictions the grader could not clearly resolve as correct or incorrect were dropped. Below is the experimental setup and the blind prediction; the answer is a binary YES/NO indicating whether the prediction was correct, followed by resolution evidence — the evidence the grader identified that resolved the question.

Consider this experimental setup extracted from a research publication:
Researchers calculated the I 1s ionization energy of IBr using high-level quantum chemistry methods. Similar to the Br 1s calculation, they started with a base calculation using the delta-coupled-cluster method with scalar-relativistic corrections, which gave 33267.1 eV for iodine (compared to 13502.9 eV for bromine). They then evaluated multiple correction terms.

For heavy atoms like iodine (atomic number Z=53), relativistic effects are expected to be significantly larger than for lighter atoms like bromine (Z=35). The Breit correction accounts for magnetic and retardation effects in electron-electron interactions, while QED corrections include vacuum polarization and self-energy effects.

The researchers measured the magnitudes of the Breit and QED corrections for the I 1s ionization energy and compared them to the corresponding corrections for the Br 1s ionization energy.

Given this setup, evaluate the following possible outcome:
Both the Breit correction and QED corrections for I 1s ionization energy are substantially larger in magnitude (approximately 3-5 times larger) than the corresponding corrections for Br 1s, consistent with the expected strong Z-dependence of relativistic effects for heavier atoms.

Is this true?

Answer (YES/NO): YES